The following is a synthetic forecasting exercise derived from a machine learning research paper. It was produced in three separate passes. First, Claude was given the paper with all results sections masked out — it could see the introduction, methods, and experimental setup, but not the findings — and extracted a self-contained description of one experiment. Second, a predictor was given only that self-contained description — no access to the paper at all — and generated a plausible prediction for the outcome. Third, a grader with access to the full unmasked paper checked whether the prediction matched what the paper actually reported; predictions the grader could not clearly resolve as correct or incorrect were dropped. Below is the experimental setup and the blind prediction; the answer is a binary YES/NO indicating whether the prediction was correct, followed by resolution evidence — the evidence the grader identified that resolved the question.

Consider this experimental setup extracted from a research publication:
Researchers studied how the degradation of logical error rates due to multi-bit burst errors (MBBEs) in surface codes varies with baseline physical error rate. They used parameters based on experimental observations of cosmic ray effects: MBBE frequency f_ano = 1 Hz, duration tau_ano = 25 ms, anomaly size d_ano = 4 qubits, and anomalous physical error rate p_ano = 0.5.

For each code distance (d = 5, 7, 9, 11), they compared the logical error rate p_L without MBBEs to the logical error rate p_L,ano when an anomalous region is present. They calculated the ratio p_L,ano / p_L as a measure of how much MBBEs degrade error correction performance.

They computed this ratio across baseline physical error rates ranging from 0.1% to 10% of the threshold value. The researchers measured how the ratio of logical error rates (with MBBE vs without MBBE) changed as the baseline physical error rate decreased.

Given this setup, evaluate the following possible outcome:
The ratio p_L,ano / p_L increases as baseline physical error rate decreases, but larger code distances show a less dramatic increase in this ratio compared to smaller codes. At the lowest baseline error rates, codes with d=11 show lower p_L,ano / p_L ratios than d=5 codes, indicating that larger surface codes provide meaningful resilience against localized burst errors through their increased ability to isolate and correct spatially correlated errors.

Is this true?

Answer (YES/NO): NO